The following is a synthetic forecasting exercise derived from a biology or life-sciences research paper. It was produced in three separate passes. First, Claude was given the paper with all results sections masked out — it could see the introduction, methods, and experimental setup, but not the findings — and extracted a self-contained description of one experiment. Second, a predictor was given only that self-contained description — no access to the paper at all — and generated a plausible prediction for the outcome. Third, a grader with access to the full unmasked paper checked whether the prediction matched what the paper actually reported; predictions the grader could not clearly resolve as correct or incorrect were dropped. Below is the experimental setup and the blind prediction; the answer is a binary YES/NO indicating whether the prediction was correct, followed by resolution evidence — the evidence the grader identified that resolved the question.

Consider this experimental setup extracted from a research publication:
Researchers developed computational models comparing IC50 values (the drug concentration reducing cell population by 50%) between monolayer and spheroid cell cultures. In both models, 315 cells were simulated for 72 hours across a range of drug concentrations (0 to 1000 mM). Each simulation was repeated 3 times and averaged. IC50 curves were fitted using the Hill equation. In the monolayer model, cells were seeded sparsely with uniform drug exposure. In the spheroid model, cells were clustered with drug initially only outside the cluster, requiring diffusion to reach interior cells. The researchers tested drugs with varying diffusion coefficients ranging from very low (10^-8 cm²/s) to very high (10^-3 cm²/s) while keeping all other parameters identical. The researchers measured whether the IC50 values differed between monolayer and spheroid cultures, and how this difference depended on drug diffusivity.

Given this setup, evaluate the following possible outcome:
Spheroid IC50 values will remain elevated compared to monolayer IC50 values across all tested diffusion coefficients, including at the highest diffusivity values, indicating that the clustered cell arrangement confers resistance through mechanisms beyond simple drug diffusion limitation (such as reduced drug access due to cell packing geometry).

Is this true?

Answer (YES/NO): NO